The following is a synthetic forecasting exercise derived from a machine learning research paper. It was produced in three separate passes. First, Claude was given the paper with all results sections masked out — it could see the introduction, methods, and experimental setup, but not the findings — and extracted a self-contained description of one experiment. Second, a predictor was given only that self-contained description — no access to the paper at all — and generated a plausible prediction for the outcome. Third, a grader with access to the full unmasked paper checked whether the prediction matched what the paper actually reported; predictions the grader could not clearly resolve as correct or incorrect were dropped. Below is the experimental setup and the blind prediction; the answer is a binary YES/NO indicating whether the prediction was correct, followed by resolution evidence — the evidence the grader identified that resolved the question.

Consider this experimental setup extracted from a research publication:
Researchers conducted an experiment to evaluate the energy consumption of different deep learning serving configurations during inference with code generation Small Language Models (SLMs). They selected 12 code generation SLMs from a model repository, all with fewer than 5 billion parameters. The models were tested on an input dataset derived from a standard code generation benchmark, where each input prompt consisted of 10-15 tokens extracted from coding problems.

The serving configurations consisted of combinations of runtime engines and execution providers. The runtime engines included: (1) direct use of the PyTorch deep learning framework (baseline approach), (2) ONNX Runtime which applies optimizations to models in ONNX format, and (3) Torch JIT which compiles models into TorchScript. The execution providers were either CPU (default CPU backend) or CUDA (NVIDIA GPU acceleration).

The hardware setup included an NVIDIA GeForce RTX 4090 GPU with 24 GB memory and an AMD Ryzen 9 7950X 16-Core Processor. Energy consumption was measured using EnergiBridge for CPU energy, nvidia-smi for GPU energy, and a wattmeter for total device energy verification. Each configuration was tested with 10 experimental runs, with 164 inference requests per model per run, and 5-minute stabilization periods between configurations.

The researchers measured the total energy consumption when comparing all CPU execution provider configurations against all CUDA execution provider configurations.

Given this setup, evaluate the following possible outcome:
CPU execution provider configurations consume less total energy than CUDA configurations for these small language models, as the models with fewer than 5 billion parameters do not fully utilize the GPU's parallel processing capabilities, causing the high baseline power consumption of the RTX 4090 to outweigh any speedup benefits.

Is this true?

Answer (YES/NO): NO